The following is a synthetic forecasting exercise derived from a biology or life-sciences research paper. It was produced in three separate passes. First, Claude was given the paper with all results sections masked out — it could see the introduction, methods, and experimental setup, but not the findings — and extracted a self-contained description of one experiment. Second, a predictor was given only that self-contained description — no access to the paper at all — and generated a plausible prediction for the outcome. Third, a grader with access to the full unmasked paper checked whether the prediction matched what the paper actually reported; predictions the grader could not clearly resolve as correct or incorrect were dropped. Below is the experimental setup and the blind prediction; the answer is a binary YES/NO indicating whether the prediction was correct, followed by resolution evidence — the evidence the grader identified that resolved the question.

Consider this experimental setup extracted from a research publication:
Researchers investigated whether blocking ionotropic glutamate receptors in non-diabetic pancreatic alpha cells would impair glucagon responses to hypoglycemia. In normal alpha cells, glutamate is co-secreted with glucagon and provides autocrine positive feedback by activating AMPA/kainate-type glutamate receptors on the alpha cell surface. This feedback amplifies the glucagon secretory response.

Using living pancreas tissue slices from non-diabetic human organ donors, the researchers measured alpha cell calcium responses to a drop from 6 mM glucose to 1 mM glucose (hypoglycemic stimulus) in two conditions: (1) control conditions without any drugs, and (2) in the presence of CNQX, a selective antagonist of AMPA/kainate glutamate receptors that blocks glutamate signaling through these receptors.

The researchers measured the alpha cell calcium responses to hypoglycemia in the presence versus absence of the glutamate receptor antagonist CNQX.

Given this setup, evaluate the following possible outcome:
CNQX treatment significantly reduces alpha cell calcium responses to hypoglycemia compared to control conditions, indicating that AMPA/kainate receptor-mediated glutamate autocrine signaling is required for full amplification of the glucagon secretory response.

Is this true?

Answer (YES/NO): YES